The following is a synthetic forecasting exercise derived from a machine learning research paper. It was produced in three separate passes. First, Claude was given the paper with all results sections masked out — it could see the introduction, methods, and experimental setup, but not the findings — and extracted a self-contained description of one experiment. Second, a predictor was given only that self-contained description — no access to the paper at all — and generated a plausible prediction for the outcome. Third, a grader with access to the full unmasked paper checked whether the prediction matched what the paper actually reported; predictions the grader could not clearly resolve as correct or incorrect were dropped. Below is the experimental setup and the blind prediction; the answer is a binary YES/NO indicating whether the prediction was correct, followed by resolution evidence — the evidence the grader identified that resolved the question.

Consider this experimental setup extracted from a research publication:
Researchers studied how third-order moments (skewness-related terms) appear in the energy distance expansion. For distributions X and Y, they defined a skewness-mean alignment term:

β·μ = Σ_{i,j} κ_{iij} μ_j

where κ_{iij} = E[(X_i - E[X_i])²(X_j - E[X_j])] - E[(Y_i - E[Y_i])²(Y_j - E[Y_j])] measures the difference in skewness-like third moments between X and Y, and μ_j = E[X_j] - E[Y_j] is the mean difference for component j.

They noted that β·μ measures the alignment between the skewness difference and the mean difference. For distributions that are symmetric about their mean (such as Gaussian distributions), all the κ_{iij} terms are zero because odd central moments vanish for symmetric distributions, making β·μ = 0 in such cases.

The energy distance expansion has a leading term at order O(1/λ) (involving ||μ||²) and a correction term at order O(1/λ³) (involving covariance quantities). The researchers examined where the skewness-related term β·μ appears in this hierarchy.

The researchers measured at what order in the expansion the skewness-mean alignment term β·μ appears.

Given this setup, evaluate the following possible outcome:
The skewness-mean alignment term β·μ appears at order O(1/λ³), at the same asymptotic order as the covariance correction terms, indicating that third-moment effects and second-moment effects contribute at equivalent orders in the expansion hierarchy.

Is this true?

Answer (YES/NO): YES